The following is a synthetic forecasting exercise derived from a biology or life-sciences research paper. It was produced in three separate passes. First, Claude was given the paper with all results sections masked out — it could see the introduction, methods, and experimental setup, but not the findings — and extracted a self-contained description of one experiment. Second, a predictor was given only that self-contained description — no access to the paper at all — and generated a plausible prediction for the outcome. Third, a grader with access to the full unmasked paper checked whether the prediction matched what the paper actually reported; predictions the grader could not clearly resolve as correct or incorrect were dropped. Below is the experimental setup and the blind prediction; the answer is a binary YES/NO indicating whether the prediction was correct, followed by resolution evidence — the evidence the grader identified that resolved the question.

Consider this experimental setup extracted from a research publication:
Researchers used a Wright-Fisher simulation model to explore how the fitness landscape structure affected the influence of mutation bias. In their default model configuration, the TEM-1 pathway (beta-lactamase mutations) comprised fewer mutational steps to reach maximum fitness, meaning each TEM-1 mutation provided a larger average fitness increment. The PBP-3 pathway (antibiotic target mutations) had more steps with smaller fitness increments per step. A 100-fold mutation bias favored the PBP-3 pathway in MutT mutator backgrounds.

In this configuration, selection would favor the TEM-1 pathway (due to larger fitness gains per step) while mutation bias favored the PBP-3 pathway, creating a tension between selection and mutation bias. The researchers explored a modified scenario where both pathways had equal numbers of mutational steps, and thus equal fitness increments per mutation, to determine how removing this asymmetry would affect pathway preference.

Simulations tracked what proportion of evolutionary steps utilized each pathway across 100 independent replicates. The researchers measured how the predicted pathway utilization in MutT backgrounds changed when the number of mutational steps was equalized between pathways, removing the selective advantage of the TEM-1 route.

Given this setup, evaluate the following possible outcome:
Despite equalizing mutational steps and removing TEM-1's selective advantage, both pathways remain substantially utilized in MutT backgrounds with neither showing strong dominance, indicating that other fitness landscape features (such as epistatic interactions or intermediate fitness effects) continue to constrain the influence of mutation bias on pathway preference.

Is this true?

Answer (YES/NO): NO